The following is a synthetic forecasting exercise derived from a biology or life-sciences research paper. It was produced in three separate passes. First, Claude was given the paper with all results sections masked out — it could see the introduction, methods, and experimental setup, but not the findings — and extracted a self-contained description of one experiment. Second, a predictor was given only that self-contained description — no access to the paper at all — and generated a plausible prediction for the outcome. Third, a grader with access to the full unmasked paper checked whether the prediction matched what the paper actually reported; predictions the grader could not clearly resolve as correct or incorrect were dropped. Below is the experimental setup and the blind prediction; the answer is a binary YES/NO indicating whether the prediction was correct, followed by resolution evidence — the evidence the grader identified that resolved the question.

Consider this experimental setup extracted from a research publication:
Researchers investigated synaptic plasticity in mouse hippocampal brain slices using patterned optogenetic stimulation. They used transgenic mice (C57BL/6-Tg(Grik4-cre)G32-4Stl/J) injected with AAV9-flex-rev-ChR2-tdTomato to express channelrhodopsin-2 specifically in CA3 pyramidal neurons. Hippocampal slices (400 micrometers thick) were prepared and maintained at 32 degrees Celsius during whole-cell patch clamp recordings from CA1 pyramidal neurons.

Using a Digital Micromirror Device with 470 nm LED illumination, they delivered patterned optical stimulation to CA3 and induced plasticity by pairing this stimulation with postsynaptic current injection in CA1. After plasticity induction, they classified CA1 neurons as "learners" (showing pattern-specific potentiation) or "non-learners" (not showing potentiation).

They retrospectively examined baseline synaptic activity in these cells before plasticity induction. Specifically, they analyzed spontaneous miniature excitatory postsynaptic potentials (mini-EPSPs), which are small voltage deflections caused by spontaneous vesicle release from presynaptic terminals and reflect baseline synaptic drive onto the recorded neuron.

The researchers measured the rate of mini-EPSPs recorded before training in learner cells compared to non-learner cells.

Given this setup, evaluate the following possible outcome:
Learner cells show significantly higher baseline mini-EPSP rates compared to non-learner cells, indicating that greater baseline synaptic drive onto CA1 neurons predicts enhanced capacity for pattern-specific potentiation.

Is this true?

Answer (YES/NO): YES